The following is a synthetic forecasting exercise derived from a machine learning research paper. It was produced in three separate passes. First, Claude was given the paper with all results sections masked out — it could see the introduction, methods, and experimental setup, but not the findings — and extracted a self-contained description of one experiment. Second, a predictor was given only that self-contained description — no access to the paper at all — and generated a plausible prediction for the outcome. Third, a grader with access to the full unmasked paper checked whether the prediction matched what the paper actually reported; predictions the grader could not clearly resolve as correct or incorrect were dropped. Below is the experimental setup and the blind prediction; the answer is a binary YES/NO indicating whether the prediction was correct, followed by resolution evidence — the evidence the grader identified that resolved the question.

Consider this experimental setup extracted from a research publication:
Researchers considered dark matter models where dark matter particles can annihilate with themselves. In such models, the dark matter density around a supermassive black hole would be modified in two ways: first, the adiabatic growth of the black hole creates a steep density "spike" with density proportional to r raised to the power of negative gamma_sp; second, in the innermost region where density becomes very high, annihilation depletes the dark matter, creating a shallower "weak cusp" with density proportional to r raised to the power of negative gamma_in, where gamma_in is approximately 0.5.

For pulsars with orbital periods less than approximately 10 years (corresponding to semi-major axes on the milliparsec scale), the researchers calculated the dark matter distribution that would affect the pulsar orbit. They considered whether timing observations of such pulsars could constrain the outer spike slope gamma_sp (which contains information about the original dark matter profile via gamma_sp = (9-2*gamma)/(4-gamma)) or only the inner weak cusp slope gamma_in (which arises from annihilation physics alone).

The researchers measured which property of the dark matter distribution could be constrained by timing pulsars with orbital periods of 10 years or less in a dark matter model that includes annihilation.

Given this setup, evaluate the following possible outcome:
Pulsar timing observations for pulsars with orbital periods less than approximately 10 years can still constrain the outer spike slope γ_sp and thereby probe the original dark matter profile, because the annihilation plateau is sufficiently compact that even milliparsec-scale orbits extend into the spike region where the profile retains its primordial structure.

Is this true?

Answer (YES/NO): NO